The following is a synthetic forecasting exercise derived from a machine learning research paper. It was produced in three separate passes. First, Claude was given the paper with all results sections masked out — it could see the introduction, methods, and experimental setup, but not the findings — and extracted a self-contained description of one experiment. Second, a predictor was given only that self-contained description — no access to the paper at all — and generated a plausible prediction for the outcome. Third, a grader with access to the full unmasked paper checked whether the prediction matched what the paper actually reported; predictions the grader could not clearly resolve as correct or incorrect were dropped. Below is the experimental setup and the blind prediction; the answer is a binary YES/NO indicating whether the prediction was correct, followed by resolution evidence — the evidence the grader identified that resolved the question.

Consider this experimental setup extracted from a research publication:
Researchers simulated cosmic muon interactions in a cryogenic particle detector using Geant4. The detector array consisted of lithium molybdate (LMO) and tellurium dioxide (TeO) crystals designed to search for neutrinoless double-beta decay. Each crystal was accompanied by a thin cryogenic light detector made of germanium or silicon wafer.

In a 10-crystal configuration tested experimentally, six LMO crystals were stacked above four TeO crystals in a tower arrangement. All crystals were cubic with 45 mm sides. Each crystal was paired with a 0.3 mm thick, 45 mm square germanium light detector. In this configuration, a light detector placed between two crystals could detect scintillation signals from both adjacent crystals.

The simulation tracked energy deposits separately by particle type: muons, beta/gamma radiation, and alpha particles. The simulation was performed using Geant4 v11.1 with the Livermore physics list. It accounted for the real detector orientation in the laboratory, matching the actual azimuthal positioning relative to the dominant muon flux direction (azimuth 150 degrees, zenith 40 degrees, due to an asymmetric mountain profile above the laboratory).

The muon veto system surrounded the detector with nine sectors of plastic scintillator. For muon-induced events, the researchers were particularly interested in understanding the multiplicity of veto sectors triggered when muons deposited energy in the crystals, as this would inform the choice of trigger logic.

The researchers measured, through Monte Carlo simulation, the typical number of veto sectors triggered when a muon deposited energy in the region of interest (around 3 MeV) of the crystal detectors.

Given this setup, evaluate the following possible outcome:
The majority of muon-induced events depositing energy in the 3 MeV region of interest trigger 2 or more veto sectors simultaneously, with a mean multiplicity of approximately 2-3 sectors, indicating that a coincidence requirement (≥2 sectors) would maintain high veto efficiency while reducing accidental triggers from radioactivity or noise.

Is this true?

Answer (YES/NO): NO